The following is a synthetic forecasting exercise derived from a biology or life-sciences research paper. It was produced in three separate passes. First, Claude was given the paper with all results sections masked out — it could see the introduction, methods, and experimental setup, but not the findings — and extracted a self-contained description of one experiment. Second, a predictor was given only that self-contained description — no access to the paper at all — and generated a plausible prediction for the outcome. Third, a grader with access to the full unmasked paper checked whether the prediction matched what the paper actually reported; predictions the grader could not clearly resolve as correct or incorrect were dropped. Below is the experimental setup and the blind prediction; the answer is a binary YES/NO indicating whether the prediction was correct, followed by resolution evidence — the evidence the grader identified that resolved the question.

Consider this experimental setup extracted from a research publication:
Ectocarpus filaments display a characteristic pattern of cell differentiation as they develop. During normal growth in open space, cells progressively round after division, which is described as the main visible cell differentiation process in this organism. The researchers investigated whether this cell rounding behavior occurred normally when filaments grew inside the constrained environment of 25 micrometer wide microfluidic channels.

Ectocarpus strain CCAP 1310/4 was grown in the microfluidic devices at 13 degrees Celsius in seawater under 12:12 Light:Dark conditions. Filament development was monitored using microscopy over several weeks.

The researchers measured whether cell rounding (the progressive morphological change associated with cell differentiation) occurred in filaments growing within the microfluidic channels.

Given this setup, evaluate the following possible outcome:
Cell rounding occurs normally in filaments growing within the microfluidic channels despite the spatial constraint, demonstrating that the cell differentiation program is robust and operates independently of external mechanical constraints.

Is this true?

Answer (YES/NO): YES